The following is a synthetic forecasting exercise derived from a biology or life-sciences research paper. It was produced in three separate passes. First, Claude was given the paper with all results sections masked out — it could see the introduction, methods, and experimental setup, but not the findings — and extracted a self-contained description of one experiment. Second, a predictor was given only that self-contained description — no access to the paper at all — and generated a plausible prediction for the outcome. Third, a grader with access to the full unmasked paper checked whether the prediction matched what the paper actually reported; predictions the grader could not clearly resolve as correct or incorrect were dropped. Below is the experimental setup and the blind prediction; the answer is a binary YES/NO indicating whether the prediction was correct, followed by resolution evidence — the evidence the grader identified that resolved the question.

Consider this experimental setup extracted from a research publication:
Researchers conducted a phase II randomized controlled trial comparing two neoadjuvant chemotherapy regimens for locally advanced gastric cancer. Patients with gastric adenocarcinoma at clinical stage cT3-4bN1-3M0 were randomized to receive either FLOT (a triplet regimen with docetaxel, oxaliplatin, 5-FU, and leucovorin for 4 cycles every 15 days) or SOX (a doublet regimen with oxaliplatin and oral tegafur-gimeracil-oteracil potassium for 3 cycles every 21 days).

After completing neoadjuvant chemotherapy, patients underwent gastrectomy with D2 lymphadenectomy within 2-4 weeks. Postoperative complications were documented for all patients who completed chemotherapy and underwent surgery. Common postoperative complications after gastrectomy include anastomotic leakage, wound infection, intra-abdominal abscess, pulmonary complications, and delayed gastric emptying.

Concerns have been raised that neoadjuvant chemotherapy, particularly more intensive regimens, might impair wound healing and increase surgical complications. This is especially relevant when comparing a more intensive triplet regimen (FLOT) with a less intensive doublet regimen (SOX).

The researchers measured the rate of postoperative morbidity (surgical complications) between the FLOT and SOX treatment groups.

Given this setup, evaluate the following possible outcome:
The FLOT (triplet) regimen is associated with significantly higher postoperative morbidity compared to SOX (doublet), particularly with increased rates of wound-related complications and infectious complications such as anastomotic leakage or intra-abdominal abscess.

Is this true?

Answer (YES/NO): NO